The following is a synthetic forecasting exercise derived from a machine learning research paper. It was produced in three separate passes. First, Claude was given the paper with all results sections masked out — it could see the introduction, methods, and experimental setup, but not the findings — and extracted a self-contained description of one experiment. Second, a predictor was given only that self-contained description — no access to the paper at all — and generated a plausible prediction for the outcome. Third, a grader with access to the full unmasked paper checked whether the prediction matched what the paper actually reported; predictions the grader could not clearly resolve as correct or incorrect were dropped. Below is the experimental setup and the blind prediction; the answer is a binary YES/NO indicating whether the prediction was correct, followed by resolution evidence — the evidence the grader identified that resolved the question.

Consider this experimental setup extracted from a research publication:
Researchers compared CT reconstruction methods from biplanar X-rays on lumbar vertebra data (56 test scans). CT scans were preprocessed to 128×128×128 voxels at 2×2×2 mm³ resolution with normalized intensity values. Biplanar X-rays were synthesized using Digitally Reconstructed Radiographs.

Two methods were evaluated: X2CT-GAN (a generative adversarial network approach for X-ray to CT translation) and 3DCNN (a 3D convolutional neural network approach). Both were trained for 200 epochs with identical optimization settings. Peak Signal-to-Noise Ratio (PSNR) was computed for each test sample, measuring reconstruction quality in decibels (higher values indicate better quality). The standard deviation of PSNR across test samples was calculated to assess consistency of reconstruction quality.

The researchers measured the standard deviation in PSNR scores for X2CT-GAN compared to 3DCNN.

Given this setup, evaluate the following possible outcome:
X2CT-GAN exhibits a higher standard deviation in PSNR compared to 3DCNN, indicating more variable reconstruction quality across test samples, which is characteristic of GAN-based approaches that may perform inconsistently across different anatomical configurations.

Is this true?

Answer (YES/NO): YES